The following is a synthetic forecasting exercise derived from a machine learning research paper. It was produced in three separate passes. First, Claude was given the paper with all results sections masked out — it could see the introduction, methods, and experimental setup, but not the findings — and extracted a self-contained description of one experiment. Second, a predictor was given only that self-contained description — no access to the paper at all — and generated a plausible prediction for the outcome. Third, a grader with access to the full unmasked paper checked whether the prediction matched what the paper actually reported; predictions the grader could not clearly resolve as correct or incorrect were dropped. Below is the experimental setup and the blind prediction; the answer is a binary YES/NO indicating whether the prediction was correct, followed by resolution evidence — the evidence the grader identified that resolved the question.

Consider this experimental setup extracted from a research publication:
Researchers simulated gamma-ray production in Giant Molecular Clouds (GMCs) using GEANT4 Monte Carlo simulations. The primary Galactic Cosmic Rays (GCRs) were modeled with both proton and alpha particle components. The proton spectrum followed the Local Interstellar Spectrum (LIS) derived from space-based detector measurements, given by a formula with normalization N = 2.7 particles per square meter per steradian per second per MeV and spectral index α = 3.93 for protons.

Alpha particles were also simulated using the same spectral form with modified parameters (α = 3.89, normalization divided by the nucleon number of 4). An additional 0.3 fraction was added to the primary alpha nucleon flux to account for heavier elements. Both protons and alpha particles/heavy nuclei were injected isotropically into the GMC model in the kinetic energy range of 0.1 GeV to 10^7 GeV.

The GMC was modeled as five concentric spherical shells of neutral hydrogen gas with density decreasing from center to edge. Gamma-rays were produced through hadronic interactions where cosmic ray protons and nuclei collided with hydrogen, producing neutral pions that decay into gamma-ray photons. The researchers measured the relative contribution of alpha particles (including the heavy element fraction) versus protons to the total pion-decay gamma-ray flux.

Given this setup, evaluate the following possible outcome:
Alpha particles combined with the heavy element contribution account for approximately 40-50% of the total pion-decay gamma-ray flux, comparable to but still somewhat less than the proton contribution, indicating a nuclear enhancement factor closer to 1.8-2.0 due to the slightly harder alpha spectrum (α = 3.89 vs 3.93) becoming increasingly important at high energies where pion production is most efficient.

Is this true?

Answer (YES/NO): NO